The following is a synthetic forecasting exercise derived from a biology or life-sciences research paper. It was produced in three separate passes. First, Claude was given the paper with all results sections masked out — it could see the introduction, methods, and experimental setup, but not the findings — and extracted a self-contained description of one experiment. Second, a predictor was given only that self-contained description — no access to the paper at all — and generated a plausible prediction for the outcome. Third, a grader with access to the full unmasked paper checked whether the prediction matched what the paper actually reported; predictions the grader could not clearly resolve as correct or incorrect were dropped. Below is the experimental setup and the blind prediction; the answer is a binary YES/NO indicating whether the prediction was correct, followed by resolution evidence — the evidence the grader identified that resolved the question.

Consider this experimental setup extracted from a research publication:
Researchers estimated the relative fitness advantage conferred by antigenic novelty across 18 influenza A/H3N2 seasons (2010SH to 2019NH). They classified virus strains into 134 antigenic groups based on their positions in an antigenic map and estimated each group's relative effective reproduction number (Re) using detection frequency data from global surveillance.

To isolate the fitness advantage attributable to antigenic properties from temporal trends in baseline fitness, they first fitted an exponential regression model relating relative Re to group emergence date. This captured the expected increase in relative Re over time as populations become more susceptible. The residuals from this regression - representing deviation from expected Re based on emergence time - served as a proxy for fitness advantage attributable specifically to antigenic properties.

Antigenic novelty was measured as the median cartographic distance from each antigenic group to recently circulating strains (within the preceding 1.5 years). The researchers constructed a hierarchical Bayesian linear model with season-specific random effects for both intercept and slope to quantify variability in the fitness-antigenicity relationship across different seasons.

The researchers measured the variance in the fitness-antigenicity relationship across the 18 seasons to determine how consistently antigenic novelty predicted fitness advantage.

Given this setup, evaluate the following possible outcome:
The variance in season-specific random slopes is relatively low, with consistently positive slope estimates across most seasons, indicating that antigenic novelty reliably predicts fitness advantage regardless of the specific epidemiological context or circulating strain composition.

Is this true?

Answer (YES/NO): YES